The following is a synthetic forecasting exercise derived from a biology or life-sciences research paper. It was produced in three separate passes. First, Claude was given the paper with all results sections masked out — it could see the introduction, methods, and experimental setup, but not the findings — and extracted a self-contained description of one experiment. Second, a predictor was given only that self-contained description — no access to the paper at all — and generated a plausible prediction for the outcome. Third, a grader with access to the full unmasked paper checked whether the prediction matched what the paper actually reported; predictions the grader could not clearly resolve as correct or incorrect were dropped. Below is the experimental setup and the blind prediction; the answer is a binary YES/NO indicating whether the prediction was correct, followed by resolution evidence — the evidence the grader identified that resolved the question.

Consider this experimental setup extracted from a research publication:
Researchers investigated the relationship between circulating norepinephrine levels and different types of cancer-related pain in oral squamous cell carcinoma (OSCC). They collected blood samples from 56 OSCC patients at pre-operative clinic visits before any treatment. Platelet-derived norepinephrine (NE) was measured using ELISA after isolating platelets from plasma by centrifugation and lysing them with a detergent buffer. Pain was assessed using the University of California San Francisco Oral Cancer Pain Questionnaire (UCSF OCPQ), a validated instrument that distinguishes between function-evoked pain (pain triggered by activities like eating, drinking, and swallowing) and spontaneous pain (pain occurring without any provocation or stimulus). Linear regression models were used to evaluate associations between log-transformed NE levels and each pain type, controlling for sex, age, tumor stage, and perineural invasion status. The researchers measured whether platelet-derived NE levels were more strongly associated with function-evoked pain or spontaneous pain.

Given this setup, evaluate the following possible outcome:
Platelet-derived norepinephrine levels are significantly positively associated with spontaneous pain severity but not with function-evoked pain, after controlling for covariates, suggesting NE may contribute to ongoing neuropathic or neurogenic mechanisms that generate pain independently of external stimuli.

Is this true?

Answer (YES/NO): NO